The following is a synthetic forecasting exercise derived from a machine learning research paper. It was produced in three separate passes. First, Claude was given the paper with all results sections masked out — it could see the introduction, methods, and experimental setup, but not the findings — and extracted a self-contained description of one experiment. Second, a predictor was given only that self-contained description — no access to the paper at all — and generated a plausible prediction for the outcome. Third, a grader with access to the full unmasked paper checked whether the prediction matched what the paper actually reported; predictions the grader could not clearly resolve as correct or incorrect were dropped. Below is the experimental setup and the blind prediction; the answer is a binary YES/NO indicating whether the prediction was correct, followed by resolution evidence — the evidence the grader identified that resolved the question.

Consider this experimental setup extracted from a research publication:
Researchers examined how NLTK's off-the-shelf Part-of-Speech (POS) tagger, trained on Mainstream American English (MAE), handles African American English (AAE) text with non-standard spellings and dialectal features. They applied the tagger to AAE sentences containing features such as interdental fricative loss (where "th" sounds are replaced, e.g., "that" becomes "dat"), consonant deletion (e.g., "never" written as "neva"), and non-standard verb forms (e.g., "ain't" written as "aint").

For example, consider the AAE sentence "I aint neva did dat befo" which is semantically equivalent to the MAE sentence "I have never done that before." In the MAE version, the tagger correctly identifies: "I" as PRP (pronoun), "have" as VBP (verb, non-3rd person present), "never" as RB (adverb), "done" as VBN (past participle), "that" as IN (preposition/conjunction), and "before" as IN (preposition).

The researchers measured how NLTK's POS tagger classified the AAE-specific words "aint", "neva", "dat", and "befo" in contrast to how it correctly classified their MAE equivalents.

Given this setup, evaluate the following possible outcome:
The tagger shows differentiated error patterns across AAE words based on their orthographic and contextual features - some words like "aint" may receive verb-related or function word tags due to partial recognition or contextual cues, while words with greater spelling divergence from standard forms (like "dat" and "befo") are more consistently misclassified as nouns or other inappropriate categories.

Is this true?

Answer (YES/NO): YES